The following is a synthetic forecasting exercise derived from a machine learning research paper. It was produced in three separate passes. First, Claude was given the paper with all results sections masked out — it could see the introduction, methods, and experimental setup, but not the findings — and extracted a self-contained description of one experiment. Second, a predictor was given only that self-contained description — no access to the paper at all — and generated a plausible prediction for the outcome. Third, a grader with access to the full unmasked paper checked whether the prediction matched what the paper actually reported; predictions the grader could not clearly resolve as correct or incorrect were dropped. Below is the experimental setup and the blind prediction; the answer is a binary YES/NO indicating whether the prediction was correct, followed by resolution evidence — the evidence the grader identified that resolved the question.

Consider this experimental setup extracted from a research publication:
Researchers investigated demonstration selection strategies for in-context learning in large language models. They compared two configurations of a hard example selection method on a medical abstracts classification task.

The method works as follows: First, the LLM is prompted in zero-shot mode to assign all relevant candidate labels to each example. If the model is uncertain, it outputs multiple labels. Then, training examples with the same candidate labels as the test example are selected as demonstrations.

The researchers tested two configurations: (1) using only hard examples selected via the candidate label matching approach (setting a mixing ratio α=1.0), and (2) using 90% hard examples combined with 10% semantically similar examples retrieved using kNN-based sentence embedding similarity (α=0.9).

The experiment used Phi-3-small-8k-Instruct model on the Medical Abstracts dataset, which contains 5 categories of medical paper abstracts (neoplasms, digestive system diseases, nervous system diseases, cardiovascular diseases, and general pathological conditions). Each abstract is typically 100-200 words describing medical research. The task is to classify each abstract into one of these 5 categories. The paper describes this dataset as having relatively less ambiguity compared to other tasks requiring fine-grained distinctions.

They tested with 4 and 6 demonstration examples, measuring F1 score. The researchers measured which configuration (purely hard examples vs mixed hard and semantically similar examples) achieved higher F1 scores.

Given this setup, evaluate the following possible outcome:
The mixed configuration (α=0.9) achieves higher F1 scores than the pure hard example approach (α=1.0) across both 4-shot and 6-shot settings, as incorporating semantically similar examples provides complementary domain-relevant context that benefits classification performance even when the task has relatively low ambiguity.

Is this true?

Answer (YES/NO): YES